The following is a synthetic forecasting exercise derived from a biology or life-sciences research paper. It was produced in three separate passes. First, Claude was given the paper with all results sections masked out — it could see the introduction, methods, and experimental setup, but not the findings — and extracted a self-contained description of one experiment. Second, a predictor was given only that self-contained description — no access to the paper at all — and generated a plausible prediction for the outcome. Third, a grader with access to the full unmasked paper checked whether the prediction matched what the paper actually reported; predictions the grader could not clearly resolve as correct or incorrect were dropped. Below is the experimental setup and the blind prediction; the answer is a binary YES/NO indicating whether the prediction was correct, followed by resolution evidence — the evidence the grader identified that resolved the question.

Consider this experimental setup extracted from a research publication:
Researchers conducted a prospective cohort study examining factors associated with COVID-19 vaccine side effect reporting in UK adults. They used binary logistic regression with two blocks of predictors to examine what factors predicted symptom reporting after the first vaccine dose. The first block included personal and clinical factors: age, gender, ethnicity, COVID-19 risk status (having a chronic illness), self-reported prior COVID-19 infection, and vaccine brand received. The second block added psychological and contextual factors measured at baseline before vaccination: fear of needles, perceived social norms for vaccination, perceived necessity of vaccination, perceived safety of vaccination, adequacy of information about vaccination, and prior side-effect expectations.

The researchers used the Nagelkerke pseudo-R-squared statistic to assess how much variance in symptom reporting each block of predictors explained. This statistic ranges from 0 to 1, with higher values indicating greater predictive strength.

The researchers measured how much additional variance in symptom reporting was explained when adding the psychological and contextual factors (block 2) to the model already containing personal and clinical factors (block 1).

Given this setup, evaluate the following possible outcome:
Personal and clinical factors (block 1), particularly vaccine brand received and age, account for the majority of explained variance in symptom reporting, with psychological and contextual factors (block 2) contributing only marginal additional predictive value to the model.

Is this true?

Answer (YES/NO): YES